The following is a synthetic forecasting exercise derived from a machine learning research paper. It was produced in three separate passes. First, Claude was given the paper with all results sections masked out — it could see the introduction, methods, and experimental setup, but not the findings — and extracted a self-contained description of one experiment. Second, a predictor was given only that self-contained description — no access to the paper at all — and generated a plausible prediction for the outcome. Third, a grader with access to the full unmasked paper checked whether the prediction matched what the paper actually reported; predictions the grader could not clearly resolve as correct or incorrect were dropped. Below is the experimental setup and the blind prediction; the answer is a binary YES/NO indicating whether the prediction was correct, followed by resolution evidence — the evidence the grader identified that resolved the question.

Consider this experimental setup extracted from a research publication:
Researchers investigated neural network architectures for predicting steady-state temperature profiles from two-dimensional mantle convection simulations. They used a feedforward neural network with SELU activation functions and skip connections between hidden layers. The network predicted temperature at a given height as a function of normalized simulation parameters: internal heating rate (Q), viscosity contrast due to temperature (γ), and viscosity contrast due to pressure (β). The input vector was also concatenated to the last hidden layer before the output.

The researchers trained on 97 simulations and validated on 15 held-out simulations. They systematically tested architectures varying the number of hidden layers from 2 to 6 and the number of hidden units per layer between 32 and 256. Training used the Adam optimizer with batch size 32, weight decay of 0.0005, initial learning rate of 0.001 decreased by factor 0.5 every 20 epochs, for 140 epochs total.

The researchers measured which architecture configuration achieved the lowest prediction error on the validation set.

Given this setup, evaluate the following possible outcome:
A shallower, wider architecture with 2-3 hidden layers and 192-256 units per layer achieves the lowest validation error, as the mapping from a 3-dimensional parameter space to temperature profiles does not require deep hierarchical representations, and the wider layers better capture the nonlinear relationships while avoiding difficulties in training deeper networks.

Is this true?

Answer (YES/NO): NO